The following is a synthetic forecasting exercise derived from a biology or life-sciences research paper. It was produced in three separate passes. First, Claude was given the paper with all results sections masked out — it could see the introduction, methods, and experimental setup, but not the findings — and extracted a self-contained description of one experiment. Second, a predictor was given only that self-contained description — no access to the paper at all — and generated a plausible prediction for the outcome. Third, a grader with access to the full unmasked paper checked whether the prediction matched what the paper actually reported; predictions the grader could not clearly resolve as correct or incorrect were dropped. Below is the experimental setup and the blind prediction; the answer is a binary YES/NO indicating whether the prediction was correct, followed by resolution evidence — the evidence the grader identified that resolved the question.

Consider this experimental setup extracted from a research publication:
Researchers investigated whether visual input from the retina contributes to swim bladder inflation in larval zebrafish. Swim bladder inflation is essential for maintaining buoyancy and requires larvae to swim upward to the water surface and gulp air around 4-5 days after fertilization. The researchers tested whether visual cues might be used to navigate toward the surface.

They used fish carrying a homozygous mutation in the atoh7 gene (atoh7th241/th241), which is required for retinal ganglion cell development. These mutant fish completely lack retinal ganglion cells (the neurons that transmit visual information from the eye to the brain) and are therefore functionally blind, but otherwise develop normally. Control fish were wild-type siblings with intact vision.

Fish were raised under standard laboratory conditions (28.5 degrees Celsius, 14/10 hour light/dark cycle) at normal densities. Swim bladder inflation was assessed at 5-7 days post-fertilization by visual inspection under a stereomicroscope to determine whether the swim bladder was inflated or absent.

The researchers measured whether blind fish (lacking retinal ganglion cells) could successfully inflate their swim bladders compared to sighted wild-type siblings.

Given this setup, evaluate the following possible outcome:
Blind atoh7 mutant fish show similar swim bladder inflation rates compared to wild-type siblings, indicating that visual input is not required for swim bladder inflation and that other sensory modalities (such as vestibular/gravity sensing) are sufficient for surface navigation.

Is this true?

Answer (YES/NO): YES